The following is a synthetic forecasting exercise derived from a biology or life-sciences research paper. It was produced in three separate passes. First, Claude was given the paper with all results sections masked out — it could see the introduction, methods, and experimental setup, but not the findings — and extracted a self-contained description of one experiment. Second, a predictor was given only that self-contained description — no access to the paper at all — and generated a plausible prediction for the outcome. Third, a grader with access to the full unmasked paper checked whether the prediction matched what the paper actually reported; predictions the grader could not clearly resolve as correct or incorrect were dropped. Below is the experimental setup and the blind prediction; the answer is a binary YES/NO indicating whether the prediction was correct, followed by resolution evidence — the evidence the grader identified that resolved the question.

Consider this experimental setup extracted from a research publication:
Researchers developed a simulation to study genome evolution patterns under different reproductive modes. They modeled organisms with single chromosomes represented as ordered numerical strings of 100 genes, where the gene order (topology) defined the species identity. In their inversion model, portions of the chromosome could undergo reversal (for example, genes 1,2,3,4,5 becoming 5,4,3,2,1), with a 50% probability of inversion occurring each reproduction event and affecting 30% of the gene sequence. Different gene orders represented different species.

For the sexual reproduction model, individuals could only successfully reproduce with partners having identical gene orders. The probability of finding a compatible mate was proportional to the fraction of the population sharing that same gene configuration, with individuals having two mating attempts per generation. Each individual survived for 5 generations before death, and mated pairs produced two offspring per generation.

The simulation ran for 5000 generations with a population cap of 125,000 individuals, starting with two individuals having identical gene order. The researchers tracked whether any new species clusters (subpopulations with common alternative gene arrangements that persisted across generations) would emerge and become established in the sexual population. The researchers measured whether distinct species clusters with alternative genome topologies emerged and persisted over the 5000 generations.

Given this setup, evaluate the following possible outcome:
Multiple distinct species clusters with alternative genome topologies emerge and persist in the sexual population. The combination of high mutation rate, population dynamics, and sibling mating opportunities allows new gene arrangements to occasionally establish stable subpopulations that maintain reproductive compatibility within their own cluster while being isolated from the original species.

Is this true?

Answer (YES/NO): NO